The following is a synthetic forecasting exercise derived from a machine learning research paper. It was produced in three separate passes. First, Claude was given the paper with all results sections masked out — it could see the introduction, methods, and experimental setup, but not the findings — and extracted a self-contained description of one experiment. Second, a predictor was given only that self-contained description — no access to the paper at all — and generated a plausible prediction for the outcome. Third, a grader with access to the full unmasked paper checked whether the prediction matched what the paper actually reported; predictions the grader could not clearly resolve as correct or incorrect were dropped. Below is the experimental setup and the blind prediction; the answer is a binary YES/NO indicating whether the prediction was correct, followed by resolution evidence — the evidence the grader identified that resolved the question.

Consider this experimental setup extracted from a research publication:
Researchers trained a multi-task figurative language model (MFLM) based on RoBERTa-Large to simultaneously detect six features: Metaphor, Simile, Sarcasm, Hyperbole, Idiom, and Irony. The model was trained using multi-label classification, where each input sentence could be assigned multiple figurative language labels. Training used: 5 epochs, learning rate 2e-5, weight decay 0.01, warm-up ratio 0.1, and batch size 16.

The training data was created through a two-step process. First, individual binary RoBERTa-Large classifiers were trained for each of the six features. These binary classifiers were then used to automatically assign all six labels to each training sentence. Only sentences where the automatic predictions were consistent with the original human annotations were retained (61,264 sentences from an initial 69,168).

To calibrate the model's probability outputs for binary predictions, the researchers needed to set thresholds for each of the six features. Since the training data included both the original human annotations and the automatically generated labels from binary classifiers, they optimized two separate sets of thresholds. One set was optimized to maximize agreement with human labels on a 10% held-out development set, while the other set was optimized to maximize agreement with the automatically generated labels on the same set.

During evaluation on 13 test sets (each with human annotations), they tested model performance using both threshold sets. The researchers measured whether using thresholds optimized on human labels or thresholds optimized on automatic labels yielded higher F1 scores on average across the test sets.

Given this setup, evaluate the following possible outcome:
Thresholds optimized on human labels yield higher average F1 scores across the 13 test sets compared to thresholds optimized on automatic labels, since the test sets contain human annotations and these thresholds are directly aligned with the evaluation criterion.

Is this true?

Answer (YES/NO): NO